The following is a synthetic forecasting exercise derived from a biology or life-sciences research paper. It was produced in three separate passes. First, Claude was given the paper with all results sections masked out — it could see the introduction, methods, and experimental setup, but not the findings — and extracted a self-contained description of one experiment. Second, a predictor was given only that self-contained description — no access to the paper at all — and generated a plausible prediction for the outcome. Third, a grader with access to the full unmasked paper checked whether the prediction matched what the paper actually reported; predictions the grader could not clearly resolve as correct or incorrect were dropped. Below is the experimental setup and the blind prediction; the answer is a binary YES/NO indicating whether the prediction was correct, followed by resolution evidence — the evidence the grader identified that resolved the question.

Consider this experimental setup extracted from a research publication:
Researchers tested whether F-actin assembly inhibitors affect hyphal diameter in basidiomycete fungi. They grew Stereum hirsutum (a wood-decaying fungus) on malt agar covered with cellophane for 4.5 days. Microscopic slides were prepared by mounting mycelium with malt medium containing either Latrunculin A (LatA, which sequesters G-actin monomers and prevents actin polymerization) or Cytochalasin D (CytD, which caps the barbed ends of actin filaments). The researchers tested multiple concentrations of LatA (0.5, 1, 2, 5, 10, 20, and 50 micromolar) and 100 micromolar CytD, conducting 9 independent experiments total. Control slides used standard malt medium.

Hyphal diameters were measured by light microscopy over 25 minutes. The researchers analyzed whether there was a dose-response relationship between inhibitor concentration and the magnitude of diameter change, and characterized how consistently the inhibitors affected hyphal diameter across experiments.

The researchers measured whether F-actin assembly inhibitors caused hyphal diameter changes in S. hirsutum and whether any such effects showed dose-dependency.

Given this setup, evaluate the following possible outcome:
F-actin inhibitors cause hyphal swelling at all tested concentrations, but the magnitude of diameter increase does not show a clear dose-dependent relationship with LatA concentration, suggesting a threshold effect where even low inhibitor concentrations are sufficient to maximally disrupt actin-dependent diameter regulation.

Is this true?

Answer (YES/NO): NO